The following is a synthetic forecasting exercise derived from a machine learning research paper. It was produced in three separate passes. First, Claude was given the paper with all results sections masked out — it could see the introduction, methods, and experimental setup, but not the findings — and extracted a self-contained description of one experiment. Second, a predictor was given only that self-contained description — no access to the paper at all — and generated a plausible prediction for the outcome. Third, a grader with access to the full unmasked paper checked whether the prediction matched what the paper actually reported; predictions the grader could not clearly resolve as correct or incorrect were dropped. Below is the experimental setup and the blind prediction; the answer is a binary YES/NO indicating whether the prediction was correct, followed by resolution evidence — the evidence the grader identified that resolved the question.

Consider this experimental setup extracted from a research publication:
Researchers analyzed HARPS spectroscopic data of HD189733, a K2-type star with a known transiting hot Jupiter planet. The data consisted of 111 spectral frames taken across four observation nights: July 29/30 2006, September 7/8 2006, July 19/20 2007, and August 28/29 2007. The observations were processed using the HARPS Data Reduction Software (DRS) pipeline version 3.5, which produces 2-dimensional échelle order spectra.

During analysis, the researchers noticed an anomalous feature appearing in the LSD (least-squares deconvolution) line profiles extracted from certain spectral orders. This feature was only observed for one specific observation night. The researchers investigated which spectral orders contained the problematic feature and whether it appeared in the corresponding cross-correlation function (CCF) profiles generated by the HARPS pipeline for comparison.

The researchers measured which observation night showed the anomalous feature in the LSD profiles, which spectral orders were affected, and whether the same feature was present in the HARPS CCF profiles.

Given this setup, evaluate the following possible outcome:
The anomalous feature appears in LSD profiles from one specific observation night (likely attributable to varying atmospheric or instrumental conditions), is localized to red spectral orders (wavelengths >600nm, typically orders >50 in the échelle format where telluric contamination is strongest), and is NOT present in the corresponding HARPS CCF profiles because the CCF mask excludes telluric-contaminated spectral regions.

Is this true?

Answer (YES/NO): NO